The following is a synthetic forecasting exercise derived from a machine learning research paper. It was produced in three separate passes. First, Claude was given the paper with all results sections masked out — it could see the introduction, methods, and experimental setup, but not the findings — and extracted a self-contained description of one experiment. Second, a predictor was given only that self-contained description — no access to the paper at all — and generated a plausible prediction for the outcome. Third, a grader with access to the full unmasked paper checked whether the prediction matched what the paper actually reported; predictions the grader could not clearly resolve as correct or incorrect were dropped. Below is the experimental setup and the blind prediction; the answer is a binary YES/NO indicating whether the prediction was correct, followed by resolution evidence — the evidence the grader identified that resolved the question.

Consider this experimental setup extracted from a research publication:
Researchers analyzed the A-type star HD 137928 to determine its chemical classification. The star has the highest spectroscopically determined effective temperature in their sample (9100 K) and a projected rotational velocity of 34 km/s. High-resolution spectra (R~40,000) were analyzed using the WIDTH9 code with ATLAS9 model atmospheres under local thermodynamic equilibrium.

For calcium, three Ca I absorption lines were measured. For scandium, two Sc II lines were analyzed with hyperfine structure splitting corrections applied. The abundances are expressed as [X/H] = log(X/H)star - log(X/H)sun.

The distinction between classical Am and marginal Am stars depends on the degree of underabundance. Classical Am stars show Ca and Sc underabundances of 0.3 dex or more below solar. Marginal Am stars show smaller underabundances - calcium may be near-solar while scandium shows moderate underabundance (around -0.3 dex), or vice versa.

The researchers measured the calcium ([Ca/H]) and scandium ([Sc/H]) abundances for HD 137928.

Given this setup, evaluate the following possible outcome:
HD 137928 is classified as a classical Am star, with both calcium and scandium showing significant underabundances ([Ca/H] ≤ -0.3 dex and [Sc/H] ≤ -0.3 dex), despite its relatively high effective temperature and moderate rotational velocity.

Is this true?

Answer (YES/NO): NO